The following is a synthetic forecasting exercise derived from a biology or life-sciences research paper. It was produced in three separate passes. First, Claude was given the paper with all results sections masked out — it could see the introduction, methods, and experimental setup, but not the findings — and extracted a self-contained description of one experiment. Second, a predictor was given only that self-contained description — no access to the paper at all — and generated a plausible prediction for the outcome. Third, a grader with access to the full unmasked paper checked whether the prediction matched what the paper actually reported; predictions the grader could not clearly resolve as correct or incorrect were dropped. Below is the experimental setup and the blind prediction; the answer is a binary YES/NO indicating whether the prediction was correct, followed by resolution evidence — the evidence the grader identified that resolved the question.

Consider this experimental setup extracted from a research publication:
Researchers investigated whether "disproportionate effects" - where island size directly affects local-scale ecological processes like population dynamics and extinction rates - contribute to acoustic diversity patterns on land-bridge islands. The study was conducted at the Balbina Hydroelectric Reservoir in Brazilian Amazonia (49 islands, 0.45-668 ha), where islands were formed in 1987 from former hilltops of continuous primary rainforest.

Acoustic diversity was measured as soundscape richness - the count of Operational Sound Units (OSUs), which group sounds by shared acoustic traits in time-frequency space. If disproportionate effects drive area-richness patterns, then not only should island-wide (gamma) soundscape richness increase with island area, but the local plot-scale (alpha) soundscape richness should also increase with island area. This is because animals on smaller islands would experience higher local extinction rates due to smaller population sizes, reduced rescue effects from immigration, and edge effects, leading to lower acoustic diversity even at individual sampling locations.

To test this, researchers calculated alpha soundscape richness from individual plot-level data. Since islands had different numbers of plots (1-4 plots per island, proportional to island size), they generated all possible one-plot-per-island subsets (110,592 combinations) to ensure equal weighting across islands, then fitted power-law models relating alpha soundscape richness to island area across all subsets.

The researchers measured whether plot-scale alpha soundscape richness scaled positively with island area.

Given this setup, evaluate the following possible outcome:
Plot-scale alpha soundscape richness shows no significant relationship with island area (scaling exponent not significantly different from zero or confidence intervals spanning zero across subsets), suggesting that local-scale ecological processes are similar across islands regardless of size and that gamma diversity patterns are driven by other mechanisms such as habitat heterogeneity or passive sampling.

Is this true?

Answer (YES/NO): NO